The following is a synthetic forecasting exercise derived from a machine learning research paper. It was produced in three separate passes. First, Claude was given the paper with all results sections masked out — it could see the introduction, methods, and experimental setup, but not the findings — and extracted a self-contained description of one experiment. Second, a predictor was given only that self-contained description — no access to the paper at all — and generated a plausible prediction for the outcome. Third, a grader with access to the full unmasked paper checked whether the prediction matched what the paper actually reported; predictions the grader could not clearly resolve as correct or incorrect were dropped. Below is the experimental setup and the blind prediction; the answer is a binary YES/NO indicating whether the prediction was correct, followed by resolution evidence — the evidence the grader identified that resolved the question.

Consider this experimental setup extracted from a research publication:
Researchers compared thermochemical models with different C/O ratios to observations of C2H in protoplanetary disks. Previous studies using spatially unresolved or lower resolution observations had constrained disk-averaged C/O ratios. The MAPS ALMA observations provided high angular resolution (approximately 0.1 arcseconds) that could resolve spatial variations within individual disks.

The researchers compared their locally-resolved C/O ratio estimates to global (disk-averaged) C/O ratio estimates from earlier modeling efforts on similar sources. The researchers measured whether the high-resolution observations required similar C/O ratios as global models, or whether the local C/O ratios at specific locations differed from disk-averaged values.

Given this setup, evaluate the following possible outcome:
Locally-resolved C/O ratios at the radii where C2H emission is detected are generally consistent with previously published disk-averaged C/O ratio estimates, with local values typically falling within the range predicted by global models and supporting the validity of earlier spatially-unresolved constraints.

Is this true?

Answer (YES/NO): NO